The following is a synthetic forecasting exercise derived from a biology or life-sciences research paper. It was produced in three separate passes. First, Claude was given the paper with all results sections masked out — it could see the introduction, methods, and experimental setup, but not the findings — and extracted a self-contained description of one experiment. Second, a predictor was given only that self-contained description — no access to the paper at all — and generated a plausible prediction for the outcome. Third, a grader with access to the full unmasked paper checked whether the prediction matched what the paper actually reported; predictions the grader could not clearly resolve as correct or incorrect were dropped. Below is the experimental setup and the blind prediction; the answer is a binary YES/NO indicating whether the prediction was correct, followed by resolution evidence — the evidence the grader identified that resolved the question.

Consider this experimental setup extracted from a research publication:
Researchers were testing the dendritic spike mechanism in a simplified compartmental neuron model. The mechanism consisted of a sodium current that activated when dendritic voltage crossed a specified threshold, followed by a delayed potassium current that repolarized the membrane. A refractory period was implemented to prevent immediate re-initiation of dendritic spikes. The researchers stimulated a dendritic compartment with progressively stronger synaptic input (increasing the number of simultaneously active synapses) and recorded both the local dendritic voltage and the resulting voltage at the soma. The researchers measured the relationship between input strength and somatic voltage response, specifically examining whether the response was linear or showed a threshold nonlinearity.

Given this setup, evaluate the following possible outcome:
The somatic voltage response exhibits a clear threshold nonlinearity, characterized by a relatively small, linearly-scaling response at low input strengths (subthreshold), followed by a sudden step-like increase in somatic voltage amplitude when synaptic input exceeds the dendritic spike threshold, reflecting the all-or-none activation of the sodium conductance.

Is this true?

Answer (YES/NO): YES